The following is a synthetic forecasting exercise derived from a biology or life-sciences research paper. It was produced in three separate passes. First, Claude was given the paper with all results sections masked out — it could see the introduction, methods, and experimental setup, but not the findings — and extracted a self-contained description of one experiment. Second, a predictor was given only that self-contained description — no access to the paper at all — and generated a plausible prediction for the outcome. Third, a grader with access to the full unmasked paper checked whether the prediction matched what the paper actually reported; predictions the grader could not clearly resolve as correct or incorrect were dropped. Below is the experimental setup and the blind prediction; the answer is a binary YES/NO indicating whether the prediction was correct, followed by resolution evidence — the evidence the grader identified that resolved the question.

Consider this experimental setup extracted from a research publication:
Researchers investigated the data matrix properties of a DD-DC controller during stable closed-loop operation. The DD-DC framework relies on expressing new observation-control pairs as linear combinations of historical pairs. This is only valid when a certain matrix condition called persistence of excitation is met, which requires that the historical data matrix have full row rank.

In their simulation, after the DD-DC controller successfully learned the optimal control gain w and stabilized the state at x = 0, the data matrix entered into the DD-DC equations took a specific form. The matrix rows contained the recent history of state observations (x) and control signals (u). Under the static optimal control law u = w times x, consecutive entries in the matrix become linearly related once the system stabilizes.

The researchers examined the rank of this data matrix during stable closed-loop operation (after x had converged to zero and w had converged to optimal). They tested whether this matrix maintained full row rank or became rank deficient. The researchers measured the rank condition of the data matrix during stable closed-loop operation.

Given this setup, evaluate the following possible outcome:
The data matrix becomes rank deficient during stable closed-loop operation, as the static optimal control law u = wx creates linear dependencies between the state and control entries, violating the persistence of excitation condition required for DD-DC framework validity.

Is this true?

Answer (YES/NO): YES